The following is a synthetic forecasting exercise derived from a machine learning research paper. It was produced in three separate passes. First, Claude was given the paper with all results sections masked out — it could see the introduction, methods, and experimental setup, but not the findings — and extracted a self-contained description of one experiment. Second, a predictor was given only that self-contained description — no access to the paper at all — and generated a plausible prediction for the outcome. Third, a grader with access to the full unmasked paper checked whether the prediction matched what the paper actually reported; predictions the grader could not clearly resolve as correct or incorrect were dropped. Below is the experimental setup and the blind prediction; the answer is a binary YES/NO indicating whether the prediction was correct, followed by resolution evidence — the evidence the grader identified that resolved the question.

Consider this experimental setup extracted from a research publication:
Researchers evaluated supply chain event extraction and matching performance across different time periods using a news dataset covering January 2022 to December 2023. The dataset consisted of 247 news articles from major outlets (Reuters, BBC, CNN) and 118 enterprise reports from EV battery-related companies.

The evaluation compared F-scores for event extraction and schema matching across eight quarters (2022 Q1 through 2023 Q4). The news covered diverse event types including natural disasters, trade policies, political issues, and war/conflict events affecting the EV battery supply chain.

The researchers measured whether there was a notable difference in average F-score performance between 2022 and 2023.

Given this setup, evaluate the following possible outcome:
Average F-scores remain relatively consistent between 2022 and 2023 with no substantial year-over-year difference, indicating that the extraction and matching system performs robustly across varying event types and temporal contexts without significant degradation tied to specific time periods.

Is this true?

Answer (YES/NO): YES